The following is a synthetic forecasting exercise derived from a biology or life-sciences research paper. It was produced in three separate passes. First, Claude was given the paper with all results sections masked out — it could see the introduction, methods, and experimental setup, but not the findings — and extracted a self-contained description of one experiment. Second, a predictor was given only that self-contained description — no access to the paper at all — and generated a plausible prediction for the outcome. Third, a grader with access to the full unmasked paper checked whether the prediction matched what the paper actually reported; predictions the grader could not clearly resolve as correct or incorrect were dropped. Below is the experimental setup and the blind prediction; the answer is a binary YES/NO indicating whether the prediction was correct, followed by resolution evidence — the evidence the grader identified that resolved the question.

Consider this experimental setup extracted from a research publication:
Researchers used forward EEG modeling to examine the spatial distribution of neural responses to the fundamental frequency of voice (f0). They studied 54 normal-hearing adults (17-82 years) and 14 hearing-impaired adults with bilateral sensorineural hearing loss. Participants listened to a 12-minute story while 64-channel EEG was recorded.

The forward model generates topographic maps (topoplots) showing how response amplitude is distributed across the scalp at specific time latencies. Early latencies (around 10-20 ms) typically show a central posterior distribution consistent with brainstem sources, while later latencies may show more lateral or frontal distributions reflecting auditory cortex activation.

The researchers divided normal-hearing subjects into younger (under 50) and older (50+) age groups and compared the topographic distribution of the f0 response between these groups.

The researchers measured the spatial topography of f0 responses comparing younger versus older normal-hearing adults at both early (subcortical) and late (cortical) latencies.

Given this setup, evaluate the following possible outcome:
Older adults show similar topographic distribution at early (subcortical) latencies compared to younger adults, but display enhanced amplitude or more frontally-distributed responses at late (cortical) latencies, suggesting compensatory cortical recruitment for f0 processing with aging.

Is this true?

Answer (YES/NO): NO